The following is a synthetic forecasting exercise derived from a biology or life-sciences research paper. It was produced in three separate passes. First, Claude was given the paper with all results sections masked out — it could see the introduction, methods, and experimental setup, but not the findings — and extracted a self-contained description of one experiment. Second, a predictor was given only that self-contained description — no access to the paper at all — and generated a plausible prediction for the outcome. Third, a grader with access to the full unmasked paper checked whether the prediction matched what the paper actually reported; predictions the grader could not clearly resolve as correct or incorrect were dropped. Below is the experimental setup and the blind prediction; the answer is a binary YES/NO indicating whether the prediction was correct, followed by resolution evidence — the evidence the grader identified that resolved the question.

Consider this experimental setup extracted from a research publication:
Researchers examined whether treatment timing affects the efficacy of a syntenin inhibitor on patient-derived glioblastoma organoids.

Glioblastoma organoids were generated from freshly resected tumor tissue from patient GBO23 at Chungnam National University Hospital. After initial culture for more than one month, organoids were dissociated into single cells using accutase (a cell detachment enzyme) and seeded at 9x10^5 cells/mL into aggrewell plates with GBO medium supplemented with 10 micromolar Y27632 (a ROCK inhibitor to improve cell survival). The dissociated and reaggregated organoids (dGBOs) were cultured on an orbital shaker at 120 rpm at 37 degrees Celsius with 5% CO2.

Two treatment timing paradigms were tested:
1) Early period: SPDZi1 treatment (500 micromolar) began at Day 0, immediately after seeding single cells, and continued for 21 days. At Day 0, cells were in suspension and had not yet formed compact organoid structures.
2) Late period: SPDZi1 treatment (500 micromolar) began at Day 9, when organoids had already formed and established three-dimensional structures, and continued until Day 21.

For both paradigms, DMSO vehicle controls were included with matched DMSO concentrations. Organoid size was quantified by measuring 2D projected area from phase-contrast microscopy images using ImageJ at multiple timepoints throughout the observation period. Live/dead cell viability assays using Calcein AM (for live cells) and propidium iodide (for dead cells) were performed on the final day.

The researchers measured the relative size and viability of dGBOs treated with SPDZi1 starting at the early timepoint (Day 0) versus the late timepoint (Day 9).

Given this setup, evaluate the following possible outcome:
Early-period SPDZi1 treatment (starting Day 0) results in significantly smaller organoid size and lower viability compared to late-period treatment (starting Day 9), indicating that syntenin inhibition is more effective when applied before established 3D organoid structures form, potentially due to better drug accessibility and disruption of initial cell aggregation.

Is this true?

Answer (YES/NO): YES